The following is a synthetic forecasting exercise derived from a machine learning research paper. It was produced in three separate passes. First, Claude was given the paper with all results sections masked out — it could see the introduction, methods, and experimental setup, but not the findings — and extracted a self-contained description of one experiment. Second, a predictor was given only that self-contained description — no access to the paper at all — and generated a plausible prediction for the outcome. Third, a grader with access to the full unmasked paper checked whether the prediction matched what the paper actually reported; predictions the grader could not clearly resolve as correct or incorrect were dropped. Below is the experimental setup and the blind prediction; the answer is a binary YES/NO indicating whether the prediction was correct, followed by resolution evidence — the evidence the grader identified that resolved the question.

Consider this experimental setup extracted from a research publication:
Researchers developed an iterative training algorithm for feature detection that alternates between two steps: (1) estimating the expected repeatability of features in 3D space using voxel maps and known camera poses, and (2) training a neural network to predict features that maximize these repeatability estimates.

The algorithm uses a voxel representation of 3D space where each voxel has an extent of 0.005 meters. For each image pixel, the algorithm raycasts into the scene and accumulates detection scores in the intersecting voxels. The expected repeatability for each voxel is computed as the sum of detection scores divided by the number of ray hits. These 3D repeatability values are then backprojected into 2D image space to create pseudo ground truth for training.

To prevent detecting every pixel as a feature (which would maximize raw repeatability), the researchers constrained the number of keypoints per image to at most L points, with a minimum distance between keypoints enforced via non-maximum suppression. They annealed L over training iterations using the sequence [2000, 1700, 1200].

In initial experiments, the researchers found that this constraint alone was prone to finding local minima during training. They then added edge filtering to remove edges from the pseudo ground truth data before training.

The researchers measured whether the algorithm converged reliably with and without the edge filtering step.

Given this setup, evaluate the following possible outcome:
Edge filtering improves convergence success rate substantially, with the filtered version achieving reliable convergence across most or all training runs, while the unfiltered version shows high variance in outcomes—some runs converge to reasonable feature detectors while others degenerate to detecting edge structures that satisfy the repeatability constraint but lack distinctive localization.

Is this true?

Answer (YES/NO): NO